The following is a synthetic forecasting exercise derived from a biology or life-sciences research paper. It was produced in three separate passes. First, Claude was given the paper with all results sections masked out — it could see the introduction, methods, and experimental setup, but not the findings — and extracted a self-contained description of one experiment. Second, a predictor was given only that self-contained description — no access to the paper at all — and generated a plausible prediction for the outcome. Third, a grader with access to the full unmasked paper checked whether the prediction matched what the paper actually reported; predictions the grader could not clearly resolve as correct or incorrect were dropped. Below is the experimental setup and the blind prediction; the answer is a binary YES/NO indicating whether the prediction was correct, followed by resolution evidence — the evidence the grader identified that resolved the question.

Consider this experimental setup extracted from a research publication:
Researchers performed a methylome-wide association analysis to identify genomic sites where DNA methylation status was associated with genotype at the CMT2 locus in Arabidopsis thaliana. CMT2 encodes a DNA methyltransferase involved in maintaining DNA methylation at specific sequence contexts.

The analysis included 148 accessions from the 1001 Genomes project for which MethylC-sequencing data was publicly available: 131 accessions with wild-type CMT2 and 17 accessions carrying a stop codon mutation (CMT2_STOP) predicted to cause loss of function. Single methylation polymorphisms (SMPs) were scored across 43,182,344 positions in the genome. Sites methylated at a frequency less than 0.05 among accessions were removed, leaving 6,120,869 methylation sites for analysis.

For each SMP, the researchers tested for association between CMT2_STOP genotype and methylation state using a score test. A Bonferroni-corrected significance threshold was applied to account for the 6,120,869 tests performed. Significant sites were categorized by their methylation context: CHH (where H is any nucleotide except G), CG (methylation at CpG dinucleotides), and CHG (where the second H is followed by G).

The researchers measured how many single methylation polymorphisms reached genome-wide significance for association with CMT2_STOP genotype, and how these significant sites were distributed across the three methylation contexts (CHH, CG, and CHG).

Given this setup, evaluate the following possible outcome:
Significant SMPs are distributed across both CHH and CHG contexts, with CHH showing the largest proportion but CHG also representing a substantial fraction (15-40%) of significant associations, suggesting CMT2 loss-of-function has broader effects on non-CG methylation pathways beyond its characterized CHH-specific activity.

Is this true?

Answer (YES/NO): NO